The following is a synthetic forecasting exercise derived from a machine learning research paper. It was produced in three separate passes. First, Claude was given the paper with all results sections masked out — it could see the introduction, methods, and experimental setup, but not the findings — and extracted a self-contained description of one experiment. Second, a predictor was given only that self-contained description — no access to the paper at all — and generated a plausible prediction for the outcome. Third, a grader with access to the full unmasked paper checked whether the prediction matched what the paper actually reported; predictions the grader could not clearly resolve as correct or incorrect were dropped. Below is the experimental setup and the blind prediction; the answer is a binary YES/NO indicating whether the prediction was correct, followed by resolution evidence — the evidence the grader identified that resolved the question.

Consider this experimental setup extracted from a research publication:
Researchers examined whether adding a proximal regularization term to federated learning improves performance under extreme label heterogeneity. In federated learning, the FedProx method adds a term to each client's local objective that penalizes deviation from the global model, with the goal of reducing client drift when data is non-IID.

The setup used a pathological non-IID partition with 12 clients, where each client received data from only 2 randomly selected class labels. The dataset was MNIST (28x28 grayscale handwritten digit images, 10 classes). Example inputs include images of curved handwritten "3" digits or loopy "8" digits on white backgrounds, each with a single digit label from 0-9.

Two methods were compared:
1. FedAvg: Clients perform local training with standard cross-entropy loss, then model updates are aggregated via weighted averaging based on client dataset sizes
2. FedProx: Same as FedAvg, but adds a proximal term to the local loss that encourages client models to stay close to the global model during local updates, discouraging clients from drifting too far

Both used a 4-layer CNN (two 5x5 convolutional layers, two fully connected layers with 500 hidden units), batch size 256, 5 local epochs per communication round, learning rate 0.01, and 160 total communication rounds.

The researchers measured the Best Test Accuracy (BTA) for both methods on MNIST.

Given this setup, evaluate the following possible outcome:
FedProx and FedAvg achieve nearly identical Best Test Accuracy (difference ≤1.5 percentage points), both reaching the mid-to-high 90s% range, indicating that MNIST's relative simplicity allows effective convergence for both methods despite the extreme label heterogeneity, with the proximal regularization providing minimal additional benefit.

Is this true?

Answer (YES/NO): YES